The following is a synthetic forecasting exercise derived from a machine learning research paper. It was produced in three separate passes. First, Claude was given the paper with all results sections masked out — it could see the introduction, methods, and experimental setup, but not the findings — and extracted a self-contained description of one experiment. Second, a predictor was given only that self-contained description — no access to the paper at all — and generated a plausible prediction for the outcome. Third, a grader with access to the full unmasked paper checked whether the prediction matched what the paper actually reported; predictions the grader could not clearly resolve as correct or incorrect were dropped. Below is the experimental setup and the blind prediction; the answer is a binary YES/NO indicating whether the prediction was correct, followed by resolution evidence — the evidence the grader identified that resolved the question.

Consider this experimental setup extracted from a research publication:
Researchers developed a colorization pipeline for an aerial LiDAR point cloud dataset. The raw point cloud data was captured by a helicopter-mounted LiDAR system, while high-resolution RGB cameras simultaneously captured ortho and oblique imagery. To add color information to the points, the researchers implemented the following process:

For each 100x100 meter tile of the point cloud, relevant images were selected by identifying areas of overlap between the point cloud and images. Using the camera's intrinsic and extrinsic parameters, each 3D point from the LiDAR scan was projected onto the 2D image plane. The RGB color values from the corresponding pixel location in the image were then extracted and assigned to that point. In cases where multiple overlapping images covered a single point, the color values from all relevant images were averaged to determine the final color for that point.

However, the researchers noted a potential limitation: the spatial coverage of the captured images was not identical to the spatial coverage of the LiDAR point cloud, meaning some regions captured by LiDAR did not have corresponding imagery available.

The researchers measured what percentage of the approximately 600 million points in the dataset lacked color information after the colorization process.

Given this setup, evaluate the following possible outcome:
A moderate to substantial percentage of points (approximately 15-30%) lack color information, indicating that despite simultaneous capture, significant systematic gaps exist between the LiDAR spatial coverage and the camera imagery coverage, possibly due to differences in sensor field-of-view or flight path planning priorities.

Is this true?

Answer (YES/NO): YES